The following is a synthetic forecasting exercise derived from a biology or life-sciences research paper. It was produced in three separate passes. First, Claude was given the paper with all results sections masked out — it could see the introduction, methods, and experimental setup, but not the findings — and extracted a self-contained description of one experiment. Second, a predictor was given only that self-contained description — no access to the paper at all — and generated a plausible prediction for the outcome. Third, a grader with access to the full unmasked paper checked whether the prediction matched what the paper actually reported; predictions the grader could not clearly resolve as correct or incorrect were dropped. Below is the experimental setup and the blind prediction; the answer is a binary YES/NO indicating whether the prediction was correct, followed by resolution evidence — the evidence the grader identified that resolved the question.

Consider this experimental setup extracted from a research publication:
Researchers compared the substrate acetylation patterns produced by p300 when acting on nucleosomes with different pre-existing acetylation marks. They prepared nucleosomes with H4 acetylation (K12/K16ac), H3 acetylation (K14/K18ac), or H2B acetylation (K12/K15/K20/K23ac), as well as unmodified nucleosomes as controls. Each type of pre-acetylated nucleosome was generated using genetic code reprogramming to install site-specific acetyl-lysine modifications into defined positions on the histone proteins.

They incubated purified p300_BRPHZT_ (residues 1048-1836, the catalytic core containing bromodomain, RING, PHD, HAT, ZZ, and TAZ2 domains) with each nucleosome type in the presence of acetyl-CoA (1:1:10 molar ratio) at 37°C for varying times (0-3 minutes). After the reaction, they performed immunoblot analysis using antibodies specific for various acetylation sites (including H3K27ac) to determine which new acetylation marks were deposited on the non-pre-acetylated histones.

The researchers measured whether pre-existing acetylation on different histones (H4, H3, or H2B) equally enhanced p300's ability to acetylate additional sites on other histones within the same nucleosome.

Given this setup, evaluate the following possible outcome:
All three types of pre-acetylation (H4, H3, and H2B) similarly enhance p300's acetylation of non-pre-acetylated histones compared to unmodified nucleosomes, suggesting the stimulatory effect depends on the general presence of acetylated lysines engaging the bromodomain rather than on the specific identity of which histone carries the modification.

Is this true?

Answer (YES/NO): NO